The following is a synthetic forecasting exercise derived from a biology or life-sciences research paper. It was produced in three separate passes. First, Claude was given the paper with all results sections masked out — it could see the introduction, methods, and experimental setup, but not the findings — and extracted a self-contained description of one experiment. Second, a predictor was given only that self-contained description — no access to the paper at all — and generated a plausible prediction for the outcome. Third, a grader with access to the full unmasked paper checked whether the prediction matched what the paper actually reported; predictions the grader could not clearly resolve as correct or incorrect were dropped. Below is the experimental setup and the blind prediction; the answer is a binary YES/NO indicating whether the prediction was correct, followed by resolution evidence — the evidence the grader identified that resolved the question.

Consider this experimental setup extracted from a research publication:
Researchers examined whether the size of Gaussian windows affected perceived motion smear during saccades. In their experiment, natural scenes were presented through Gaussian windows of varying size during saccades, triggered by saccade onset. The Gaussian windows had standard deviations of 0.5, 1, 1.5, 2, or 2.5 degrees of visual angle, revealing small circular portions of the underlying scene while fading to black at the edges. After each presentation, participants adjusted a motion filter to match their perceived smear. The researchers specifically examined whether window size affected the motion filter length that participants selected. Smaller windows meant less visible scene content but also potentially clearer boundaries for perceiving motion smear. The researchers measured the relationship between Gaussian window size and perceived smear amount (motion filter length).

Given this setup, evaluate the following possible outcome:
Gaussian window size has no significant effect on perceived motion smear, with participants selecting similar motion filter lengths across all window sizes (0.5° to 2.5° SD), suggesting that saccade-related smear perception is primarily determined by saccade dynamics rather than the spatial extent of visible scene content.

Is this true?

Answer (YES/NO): NO